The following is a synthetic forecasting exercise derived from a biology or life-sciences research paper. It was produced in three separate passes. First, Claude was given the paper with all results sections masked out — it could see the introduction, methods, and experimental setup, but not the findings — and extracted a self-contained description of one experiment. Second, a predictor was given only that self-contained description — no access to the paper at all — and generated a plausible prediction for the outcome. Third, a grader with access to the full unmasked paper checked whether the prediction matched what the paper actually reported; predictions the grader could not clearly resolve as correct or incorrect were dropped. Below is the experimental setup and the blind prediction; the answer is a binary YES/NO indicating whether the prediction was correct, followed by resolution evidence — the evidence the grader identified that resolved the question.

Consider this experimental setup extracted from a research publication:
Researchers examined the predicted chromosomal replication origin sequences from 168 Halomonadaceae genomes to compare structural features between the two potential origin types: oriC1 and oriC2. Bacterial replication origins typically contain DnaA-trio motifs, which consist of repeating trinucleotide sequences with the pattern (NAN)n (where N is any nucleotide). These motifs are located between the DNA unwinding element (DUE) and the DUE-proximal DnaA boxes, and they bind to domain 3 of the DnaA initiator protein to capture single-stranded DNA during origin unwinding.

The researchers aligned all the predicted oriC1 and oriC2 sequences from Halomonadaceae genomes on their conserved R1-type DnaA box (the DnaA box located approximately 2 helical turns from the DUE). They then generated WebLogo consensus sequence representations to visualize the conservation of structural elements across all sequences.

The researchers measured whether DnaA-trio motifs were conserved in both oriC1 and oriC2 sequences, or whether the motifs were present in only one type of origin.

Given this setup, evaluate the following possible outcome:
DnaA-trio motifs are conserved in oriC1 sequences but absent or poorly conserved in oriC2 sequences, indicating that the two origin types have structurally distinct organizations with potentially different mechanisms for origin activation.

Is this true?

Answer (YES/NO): NO